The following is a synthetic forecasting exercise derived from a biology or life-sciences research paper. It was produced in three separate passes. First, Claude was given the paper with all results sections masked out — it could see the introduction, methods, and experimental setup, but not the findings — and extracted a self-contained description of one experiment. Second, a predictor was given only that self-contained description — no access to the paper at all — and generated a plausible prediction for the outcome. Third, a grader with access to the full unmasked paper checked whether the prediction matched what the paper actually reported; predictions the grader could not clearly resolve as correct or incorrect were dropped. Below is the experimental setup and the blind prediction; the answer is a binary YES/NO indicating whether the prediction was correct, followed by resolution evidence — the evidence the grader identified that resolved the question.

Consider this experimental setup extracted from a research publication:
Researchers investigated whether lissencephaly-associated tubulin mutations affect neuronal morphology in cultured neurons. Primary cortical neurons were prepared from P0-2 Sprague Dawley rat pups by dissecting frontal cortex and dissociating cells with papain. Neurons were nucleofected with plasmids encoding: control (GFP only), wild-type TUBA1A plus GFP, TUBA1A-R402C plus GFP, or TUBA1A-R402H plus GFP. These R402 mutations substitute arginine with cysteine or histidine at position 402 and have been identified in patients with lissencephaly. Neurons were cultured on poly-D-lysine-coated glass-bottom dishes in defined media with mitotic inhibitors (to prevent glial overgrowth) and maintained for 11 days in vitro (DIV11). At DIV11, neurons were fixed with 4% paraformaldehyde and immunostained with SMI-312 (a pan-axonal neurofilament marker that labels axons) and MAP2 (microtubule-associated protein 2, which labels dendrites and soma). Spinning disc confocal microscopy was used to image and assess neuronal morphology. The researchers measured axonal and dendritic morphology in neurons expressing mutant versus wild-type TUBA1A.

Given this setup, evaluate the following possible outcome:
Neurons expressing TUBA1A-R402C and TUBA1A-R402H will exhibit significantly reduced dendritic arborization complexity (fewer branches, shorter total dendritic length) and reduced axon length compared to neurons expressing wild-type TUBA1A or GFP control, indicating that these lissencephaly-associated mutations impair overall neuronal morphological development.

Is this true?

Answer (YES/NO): NO